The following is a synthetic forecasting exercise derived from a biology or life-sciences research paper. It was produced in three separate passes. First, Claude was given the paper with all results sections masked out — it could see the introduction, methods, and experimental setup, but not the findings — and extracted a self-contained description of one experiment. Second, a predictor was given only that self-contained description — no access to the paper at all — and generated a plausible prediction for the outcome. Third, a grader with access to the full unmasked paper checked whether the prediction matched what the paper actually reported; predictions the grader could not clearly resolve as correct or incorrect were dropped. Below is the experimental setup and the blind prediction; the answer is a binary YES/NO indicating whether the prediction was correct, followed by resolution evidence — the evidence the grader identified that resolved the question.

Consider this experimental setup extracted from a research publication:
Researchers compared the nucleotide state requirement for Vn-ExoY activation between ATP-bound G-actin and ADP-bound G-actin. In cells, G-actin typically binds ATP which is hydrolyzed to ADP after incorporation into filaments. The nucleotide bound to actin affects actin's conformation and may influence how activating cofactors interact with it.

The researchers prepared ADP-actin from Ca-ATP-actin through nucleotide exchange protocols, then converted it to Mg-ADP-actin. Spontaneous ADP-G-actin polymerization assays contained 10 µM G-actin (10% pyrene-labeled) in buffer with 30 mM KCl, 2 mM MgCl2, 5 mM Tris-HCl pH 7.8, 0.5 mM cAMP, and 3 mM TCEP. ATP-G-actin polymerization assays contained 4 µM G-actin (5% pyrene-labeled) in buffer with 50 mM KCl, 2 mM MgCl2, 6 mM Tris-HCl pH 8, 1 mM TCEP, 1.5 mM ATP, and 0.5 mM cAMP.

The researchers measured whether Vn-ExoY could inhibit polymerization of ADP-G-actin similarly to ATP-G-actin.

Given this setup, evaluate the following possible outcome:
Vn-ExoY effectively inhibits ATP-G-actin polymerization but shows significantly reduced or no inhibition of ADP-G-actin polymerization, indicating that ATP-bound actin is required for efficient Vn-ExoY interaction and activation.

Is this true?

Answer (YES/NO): NO